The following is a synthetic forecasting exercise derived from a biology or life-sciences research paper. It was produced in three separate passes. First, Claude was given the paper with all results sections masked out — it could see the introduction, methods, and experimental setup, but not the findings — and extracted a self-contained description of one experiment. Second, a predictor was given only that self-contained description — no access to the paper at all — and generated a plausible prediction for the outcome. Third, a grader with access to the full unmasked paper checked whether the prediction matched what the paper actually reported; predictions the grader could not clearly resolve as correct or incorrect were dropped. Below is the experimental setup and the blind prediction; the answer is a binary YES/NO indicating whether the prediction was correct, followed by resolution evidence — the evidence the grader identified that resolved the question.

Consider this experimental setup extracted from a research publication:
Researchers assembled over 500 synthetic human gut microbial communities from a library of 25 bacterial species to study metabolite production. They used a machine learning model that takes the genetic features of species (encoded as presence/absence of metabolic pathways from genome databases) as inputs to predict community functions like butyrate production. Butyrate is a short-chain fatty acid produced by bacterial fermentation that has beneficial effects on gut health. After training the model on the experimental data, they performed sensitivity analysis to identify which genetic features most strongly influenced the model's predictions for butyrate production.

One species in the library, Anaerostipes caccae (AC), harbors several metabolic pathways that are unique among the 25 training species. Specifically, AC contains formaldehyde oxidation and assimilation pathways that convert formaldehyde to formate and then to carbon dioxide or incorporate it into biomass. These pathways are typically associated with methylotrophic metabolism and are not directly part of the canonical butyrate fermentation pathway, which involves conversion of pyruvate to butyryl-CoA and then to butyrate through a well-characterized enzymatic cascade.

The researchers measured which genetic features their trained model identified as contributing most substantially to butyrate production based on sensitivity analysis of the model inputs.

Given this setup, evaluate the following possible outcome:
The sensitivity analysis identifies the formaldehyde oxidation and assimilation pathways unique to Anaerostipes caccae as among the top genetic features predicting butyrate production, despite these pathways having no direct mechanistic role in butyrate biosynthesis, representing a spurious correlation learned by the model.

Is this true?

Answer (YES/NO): YES